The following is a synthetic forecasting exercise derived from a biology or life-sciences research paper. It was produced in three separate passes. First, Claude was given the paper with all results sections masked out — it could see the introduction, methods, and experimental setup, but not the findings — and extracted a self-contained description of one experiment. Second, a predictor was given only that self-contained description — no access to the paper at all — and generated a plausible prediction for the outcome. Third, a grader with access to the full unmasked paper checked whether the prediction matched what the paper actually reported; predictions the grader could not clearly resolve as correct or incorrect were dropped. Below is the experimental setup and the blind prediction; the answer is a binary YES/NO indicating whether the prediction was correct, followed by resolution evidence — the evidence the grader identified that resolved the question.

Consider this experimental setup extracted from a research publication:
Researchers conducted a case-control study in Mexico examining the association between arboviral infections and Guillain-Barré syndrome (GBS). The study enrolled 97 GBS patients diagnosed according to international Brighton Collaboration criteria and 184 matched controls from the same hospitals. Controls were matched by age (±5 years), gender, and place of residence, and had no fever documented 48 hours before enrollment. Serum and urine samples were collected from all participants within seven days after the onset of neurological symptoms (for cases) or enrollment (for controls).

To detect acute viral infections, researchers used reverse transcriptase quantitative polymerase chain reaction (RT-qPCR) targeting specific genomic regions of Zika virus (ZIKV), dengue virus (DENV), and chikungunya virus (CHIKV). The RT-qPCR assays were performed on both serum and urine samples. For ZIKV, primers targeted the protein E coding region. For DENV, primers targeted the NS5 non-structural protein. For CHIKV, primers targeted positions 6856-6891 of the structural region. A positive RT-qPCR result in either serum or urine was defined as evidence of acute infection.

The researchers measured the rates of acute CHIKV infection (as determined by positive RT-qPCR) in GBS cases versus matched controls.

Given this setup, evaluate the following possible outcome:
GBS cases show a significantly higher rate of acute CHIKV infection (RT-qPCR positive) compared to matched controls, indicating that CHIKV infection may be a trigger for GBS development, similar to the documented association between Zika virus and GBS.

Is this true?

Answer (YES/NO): NO